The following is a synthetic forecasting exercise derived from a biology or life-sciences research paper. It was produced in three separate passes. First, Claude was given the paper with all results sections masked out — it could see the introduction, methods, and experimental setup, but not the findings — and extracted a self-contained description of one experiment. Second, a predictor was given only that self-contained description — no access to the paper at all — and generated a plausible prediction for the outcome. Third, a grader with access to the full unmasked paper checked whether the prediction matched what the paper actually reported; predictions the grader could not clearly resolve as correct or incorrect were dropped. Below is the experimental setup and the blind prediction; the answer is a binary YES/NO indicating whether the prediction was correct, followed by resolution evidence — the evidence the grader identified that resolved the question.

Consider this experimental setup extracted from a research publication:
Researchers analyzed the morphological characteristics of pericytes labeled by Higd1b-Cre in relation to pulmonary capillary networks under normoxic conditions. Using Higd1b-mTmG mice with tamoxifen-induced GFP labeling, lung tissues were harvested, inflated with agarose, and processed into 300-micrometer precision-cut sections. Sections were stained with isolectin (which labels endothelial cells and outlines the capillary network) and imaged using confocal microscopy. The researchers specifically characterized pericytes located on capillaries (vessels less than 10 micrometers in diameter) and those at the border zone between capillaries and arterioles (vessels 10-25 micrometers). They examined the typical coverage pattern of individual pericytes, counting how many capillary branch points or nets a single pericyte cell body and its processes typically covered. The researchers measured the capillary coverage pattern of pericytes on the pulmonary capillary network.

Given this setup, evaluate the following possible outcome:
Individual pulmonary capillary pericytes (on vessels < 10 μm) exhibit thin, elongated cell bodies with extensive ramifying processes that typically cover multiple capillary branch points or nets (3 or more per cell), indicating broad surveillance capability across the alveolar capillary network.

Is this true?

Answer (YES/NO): NO